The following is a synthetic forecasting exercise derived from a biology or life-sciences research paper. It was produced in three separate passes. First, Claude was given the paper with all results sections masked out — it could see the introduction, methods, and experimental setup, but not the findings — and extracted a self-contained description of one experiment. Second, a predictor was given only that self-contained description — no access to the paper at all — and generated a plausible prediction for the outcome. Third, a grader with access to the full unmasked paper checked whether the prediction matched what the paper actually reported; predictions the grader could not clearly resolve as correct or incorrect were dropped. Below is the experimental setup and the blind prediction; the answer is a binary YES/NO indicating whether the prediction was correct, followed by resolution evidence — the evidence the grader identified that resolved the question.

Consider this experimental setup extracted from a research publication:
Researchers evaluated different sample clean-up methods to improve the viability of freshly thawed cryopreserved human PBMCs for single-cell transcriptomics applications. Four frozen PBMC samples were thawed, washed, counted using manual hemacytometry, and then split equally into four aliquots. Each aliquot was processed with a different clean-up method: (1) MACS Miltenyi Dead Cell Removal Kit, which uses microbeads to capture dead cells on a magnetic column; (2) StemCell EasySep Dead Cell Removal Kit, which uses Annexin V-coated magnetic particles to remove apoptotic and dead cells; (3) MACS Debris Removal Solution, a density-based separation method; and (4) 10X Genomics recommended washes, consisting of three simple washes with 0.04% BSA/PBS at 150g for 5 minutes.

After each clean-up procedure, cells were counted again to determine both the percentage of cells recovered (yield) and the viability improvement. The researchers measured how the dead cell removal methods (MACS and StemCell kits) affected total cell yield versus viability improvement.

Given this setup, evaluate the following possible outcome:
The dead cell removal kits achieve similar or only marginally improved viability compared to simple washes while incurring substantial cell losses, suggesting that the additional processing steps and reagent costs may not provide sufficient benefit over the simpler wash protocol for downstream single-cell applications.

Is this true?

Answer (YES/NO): NO